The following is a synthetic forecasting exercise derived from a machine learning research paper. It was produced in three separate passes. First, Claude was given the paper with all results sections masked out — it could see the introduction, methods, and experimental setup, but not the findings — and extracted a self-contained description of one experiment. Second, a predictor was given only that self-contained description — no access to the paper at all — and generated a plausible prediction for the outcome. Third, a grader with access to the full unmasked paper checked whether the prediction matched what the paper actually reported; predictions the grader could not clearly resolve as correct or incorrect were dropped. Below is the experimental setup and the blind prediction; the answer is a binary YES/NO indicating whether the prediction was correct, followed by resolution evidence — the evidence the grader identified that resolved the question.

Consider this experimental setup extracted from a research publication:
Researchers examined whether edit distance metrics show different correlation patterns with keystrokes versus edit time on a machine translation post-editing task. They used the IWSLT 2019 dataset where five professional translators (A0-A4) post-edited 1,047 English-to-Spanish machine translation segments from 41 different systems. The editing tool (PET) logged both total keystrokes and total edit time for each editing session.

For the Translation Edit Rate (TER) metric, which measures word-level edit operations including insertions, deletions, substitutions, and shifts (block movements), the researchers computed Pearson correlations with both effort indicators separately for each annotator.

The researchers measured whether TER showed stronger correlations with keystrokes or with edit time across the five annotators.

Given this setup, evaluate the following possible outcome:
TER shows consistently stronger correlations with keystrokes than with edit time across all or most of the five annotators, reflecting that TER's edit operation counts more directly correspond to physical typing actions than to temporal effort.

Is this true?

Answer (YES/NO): YES